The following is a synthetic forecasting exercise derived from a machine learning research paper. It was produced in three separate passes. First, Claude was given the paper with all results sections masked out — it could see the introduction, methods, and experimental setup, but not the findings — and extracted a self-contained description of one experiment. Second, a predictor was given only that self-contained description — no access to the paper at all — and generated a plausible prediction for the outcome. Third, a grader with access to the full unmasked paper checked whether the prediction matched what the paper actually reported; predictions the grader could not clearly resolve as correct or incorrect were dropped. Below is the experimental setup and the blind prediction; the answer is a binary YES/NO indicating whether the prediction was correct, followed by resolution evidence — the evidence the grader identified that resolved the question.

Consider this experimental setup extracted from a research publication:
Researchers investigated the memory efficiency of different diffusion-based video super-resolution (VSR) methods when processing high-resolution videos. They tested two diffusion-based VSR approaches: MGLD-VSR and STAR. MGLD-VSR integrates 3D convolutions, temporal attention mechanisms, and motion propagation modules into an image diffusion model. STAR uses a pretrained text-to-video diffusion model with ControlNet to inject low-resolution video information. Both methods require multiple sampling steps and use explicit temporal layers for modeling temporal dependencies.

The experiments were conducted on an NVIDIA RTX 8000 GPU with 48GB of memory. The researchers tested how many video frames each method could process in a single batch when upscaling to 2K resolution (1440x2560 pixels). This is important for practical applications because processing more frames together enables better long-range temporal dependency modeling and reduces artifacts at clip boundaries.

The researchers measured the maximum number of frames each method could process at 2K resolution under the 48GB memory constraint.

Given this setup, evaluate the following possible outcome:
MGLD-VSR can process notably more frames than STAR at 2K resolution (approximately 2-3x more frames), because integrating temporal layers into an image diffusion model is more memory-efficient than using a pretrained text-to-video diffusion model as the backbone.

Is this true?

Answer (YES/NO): NO